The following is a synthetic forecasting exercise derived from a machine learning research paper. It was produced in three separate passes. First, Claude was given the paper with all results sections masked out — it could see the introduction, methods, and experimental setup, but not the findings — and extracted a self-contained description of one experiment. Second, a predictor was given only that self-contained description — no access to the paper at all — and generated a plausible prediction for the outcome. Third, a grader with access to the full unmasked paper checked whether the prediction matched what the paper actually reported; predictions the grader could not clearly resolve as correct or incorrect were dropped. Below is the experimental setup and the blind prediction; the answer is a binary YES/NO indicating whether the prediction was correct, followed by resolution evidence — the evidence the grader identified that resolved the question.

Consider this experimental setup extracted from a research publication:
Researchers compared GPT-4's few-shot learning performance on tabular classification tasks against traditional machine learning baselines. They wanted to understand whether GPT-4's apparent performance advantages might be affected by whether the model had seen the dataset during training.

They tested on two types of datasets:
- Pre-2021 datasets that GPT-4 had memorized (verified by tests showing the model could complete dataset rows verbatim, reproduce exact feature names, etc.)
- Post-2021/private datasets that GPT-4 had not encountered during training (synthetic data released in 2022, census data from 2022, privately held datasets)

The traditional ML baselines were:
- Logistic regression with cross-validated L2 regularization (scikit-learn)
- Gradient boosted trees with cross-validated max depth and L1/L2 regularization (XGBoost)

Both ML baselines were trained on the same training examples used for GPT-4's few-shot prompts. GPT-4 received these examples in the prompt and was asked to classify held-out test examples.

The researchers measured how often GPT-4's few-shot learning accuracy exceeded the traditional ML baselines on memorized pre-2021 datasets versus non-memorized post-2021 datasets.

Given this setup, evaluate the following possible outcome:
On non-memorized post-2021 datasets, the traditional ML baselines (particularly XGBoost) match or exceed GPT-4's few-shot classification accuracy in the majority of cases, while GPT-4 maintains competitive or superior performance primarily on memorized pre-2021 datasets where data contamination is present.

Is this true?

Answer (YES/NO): NO